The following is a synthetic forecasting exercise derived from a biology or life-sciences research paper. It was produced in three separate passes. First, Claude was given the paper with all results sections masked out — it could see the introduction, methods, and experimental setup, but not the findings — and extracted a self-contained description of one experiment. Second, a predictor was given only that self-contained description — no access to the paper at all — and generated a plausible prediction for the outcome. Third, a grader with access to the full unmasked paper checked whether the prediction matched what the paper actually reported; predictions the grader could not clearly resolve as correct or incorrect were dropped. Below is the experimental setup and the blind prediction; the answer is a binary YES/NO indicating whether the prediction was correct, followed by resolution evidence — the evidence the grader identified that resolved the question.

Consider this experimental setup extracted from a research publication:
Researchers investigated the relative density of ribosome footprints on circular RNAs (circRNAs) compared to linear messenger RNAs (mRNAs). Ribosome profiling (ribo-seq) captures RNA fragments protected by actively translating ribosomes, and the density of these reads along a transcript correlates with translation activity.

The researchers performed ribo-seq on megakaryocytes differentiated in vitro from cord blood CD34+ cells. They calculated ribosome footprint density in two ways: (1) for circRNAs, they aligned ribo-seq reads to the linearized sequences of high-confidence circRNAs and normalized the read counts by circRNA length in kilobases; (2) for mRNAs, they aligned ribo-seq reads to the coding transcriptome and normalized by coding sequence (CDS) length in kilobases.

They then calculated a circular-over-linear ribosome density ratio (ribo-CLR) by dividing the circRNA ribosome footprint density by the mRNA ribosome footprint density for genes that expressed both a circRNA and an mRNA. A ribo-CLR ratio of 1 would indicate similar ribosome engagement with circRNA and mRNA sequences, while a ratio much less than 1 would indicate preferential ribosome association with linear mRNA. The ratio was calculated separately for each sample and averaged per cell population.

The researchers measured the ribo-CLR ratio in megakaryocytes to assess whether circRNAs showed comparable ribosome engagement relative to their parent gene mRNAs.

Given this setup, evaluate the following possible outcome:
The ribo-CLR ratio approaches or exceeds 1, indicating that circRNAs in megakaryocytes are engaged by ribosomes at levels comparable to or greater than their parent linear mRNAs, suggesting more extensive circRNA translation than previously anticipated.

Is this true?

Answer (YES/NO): NO